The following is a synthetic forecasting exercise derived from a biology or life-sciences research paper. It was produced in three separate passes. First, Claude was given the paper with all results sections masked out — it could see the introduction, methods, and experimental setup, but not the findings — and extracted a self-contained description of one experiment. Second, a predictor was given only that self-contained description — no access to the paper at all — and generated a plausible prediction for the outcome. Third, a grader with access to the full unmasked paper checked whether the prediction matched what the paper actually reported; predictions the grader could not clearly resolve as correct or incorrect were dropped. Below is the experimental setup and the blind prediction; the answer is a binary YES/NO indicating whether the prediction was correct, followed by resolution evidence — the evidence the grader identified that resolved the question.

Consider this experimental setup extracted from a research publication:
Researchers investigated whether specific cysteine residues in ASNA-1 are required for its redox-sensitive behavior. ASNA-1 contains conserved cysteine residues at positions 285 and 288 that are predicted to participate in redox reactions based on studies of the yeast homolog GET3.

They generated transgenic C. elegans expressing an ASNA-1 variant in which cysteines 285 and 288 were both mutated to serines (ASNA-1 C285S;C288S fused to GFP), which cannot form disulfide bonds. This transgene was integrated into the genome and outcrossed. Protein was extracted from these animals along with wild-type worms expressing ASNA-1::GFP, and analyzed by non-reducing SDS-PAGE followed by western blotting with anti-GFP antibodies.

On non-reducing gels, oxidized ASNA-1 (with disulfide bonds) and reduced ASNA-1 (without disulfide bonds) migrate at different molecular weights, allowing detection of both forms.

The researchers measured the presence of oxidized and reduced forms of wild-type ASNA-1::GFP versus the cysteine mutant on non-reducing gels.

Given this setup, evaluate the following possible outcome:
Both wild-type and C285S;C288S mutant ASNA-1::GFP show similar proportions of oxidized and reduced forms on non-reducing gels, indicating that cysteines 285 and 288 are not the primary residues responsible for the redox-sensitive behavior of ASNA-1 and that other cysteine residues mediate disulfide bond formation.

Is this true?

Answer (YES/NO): NO